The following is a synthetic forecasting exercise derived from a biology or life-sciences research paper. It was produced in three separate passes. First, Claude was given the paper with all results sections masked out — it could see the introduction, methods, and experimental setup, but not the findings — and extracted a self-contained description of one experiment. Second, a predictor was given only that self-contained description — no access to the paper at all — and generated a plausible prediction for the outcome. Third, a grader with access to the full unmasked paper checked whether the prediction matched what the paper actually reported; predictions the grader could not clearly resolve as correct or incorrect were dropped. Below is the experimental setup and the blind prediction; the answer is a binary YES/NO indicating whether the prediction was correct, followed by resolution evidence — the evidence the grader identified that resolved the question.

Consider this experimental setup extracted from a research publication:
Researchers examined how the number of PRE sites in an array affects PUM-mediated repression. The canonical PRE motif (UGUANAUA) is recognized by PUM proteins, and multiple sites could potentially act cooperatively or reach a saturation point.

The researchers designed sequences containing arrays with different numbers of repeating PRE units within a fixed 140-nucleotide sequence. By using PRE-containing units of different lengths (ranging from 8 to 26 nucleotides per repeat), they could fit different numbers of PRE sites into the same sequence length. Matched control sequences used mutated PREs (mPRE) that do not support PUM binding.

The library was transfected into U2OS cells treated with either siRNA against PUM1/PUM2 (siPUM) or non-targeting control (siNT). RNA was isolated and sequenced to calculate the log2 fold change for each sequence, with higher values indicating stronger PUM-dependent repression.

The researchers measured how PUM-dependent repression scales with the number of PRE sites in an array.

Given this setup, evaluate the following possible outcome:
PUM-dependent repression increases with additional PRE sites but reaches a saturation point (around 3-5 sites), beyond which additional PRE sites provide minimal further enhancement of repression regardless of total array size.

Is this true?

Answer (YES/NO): NO